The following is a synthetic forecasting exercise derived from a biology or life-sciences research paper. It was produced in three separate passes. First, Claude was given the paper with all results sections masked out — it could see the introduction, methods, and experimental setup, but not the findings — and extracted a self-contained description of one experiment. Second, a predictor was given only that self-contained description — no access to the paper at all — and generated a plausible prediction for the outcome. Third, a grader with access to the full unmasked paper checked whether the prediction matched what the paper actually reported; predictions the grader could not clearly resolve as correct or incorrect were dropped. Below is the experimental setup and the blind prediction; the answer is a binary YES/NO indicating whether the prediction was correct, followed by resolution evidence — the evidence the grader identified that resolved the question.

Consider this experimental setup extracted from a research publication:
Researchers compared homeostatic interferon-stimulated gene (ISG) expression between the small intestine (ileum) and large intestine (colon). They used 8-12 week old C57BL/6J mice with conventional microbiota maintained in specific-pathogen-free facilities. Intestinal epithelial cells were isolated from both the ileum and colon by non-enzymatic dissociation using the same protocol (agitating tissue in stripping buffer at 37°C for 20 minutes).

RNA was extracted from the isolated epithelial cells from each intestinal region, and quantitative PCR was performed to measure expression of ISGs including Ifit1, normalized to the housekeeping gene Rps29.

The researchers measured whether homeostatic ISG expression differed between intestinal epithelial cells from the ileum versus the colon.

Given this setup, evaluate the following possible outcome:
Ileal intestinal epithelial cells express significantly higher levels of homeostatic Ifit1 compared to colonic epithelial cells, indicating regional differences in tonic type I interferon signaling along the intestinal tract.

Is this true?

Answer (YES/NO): NO